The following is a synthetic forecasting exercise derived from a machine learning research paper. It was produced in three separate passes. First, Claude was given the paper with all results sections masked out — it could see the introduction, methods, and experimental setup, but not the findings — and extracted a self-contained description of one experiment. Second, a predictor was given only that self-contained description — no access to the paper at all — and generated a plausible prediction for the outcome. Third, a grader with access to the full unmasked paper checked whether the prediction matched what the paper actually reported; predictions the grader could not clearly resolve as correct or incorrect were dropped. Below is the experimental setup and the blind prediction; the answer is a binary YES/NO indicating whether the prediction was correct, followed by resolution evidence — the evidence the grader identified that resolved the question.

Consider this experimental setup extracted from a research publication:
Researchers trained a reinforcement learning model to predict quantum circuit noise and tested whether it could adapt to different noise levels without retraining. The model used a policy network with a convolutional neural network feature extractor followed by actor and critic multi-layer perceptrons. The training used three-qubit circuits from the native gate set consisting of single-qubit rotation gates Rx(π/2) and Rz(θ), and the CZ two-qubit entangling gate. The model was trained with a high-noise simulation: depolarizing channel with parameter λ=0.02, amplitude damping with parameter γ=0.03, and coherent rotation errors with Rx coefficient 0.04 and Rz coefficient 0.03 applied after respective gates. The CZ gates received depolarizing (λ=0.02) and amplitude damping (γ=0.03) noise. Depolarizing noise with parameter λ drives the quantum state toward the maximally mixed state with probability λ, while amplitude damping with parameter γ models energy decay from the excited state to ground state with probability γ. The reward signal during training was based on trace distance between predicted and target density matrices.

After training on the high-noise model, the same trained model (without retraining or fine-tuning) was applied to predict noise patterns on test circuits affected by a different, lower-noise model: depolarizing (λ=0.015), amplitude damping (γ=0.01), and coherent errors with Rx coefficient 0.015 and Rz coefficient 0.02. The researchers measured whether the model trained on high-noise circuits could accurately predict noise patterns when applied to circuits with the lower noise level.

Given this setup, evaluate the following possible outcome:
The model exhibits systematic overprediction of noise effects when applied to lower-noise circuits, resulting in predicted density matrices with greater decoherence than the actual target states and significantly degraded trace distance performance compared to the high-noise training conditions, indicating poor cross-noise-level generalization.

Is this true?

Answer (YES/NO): NO